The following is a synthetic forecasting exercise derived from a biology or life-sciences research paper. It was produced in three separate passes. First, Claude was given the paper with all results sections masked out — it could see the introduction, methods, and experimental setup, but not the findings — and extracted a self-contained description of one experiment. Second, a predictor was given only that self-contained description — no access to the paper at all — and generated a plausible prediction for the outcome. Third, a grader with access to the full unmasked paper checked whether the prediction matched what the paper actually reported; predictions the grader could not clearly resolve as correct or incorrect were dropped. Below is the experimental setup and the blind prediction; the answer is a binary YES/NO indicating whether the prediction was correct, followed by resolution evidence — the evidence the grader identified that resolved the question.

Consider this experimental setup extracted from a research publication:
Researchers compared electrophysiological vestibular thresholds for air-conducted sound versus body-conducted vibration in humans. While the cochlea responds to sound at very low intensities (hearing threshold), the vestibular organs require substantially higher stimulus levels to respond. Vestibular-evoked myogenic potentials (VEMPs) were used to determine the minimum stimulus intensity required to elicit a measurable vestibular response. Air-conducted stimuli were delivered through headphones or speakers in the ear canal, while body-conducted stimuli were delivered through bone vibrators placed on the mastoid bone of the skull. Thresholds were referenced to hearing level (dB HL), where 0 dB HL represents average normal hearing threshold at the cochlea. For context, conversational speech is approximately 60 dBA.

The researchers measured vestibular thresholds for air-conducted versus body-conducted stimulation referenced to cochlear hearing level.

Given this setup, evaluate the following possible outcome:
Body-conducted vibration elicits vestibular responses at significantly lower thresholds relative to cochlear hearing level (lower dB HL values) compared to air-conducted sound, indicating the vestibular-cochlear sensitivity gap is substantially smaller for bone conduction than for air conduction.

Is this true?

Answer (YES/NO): YES